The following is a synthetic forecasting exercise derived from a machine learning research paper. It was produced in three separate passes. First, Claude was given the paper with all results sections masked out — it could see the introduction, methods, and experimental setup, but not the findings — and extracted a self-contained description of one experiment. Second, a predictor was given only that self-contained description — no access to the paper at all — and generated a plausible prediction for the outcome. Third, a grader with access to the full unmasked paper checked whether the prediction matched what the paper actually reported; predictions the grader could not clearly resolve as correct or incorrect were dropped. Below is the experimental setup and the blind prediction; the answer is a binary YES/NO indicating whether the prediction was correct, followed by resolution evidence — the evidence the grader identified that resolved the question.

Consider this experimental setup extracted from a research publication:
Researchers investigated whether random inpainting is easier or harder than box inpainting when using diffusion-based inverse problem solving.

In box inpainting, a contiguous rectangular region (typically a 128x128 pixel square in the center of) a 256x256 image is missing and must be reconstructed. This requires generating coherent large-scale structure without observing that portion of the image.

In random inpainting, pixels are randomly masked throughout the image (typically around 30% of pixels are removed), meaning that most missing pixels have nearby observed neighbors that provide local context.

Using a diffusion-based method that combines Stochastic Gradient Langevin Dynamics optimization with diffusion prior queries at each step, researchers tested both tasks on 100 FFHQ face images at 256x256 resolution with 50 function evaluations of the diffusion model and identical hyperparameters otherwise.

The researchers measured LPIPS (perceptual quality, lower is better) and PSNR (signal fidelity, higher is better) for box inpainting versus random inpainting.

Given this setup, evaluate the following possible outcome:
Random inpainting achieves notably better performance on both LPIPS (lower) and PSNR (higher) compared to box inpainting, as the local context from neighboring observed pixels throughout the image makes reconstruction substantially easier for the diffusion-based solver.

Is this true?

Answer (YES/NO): NO